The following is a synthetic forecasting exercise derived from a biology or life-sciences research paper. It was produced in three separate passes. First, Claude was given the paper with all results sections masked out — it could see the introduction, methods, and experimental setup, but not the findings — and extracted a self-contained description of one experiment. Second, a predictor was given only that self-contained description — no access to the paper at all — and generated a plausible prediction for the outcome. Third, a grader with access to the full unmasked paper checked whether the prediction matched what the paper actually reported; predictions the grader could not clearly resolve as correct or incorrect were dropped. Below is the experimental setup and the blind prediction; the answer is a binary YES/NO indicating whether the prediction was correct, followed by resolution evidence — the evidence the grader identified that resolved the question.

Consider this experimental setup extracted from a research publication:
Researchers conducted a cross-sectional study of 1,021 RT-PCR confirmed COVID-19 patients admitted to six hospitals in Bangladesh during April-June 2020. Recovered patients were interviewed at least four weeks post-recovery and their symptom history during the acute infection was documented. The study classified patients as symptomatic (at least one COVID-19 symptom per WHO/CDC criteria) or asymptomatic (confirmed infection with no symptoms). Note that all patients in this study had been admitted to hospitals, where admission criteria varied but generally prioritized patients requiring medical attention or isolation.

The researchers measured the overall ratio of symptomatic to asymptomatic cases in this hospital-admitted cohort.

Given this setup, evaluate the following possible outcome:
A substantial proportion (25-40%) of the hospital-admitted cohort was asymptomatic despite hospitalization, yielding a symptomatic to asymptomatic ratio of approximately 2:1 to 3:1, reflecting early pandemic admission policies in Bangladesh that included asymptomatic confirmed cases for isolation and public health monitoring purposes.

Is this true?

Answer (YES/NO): NO